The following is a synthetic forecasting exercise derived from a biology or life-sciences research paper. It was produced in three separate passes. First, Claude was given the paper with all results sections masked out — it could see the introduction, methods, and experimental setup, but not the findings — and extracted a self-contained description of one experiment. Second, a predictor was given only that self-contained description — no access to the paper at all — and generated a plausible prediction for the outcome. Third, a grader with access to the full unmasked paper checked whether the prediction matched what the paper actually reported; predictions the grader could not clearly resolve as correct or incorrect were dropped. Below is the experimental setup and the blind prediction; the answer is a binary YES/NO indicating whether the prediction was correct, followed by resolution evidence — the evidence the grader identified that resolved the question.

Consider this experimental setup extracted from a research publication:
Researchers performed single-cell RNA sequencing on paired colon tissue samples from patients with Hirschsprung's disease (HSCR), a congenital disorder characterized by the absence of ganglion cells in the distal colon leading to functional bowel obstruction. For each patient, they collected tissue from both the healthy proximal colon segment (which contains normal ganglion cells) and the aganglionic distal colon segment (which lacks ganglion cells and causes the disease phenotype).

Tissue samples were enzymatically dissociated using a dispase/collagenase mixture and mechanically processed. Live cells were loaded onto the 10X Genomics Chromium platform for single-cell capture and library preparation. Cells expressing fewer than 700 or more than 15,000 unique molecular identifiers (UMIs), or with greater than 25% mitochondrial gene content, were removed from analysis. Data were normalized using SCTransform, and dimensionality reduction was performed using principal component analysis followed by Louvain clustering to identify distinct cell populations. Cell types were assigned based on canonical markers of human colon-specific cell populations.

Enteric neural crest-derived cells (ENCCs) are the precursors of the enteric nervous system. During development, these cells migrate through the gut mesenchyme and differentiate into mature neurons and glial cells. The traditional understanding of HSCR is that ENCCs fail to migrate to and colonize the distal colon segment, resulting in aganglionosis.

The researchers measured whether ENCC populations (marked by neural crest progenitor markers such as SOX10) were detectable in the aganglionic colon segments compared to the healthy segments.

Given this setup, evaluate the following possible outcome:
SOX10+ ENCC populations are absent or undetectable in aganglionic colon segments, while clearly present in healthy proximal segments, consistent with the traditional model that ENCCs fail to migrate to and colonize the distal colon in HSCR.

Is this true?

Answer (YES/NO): NO